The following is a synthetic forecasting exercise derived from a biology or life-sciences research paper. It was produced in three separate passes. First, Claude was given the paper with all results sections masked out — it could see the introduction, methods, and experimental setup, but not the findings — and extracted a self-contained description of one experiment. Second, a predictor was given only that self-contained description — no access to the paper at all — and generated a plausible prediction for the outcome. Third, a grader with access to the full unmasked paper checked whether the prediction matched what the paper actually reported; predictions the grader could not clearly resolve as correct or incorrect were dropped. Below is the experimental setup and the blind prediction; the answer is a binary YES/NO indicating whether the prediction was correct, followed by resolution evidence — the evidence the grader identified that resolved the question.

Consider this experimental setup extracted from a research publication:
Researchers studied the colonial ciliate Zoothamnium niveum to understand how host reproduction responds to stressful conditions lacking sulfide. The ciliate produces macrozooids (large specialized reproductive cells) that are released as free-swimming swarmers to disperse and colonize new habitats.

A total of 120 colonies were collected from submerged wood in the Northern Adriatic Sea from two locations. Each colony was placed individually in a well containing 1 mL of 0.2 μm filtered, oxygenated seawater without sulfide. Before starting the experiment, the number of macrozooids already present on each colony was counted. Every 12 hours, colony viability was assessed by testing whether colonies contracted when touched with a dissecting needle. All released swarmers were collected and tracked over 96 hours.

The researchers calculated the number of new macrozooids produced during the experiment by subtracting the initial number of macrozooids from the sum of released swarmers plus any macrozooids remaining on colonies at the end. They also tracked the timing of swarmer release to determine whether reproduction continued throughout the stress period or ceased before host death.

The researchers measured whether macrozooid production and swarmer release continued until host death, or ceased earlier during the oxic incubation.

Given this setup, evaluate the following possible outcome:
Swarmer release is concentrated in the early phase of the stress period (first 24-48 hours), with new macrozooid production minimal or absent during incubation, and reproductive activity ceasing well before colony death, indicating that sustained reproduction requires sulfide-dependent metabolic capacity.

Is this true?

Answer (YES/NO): NO